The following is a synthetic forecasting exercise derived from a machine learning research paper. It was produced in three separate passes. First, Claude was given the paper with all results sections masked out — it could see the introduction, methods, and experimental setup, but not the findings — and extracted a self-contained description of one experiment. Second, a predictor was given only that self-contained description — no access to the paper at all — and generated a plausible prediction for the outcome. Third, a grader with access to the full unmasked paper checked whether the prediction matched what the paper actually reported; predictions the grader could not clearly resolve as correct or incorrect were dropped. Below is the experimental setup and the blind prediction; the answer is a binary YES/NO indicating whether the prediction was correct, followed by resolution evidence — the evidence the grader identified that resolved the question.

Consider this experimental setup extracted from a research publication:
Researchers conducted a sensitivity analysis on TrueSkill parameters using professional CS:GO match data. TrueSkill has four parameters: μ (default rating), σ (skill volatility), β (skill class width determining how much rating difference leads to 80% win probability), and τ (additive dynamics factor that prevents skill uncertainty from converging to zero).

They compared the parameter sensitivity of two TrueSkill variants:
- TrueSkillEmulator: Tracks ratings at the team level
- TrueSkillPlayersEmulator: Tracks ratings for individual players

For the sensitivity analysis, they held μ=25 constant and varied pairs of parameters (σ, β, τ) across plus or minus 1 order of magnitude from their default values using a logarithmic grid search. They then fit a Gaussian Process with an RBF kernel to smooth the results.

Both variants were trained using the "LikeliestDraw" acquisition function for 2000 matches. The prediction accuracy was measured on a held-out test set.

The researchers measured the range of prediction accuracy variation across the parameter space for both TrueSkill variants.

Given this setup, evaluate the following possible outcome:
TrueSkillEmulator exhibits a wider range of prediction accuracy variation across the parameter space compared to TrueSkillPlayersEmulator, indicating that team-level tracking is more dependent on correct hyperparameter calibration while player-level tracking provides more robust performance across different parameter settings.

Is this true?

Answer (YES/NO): YES